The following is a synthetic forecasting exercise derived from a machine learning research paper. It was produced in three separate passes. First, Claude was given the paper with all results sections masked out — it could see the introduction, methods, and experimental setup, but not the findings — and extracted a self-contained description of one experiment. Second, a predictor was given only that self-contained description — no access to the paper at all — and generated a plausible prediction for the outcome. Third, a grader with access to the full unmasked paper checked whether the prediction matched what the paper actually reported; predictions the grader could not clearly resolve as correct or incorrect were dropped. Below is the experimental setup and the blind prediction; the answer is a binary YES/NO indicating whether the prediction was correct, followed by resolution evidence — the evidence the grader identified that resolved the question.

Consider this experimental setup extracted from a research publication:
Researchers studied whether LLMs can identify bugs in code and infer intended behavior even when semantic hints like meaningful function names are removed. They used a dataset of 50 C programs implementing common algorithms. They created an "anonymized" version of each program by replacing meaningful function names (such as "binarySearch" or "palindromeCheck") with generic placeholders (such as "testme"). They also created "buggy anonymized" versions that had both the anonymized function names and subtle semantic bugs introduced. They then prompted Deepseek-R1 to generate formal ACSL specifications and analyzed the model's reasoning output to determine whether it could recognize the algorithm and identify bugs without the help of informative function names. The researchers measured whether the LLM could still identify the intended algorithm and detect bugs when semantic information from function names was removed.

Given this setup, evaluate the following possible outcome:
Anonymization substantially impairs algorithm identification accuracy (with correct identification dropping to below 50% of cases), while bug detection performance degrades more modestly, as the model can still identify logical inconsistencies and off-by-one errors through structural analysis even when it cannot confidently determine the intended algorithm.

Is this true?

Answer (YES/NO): NO